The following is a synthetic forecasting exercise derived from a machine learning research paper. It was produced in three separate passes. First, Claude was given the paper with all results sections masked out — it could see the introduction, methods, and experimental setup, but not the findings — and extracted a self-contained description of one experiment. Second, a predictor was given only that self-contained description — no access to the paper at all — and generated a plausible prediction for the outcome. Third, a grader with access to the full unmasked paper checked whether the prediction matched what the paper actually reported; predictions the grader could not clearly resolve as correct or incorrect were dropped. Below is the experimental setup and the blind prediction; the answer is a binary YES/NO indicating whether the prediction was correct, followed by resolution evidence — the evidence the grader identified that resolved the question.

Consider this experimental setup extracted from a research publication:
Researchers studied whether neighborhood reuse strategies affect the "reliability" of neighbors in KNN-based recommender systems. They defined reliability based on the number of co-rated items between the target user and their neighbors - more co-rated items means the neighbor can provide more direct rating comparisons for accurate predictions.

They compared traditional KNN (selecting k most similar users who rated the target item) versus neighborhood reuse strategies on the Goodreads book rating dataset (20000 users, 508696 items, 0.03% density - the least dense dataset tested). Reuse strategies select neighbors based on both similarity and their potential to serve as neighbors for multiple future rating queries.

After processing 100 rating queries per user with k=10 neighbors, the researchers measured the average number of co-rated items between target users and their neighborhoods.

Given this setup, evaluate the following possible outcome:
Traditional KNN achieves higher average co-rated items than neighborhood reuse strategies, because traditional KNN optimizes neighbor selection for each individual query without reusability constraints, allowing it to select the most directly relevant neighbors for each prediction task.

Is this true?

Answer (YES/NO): NO